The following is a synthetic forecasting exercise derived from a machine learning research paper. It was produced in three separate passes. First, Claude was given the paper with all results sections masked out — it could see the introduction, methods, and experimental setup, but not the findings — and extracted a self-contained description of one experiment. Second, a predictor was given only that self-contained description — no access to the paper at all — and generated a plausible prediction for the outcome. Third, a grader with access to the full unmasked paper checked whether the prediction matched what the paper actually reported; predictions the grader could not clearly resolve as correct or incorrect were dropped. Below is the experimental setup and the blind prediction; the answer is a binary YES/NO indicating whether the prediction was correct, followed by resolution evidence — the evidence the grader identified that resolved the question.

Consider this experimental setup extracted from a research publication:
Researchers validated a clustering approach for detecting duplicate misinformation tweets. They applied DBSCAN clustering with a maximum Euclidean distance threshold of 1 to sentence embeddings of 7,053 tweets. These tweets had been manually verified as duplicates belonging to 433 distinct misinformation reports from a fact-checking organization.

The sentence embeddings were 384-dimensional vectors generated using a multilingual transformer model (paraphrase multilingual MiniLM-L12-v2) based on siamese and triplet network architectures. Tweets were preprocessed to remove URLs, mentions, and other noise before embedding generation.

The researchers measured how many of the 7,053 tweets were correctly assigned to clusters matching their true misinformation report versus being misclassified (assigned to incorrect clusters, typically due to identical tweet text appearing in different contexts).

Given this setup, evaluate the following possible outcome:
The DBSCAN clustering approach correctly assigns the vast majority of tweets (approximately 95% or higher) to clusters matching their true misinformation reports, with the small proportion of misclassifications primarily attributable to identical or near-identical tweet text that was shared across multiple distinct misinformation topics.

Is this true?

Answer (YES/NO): YES